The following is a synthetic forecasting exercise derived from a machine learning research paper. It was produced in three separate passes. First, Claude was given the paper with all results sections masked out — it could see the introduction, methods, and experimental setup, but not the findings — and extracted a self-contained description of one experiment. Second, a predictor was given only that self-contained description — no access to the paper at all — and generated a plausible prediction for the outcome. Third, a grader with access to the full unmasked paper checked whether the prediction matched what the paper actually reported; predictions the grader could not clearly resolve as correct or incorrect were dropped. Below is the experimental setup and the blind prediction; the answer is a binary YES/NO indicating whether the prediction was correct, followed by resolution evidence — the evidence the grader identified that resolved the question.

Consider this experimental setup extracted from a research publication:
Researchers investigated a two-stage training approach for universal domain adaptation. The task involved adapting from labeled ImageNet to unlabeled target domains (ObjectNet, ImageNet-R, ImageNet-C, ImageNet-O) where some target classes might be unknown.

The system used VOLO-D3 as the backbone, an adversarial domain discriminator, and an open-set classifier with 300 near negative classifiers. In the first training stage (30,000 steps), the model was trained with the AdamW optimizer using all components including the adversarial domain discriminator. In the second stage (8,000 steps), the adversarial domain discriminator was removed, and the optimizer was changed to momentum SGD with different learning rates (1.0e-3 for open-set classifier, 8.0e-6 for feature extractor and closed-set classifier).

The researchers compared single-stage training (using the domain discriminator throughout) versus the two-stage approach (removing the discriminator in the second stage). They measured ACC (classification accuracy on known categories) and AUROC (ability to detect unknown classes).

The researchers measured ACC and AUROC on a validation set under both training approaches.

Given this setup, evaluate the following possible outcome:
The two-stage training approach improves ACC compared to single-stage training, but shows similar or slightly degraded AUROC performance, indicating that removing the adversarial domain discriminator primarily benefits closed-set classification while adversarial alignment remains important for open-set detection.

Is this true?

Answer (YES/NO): NO